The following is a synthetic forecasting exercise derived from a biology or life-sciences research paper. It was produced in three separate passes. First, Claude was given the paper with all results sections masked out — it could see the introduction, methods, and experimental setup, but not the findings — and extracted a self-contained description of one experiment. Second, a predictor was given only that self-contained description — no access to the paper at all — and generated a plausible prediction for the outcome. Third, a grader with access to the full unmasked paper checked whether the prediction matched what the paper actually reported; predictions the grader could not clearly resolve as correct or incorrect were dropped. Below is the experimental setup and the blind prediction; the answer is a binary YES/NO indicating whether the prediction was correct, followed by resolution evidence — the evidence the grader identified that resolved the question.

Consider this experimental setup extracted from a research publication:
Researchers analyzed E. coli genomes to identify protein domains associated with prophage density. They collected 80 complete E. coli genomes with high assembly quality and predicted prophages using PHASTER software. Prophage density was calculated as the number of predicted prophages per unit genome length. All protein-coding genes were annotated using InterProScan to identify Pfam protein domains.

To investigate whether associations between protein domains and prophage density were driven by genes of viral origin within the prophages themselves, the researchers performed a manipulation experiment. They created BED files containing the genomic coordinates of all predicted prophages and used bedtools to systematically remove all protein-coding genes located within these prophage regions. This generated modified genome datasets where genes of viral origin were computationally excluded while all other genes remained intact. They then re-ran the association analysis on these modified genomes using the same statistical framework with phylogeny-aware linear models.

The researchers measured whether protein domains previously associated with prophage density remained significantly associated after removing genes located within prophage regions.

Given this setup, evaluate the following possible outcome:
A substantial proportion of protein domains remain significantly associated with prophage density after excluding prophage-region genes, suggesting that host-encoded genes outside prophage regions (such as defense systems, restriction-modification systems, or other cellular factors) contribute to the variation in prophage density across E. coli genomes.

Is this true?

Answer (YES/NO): NO